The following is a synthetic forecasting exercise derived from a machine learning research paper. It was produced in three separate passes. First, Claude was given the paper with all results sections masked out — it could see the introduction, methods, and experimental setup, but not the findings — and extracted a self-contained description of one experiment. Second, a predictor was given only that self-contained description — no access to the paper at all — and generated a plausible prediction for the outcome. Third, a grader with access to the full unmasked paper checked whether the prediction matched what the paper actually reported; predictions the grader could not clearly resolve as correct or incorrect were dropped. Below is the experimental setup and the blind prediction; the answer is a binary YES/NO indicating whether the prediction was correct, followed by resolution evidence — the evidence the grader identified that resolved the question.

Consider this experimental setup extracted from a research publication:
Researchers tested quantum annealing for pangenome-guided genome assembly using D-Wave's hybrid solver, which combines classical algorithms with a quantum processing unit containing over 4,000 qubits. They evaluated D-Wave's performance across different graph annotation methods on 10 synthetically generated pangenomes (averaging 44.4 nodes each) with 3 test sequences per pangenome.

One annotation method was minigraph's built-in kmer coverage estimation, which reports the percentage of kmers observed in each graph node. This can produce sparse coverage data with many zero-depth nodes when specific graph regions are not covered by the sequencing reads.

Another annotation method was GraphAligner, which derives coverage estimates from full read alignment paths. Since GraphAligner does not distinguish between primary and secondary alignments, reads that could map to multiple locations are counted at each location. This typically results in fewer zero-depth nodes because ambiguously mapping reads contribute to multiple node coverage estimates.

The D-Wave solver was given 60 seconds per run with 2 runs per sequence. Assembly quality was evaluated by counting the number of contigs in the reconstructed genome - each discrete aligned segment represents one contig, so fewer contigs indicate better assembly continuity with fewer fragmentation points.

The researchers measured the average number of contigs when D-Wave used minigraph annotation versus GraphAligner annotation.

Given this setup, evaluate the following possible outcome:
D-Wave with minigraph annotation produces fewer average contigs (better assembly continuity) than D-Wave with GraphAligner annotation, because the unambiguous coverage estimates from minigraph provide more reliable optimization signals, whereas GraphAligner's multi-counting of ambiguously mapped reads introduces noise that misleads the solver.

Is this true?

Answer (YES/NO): NO